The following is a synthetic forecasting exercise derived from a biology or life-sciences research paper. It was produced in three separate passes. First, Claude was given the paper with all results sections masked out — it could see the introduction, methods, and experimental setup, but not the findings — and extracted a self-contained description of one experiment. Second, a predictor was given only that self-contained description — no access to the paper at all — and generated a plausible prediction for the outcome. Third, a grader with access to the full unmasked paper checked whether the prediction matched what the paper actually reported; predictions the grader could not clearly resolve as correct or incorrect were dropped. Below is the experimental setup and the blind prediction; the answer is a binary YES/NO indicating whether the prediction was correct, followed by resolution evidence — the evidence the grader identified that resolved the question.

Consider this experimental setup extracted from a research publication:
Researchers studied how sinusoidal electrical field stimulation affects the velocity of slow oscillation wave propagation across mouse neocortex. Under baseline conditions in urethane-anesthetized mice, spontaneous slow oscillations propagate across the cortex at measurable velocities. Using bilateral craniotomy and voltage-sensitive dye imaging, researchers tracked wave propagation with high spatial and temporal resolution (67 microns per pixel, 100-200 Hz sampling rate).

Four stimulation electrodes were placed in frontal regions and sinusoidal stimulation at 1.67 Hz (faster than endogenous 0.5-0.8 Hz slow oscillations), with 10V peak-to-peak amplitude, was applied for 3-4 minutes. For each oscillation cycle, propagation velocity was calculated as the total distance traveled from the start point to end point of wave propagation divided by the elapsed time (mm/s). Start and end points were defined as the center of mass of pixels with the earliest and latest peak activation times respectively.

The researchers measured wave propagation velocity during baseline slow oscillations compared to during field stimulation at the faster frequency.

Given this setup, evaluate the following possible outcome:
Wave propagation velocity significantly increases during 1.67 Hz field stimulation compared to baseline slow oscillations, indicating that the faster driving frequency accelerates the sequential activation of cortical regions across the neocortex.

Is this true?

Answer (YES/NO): NO